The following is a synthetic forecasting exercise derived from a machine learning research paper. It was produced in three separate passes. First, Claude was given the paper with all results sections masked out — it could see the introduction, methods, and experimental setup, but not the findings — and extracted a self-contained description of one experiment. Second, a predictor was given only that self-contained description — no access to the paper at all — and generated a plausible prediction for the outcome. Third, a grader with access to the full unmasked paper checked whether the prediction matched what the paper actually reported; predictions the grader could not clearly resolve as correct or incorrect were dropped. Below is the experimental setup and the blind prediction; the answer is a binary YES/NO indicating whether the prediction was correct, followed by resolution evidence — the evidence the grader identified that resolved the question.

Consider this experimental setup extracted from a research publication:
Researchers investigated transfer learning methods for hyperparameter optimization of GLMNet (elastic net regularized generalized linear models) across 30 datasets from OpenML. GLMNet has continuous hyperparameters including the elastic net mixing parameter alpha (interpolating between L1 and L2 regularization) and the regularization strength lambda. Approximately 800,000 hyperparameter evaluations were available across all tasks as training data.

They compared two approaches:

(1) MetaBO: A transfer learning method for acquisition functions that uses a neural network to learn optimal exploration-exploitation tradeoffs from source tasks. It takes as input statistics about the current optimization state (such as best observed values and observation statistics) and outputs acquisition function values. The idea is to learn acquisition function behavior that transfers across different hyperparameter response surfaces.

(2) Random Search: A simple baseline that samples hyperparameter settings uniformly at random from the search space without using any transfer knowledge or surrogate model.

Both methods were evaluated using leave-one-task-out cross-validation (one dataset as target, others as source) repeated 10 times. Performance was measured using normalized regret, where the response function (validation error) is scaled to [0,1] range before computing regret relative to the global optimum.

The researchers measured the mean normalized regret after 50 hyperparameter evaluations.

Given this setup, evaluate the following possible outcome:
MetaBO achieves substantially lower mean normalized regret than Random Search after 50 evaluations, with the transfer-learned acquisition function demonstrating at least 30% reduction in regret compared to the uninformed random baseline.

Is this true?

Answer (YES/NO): NO